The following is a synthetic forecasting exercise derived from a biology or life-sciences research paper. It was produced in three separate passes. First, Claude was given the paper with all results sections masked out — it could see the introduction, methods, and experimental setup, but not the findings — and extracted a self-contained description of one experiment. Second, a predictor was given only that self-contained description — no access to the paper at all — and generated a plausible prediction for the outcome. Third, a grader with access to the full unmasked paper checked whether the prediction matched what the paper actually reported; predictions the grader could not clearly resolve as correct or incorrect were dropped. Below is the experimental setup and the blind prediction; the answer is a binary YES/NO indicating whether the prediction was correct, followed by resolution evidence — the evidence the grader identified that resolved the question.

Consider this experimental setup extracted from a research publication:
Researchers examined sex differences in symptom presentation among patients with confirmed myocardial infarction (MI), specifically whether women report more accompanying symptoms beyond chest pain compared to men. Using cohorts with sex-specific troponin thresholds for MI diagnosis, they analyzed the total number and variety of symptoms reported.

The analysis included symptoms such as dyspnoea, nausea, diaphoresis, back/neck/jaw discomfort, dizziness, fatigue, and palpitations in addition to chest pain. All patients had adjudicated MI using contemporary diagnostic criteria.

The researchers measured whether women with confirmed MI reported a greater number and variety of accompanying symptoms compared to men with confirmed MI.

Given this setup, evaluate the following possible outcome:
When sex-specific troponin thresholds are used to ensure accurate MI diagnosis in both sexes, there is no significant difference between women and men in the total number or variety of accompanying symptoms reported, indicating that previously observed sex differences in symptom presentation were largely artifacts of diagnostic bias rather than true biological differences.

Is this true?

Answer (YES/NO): NO